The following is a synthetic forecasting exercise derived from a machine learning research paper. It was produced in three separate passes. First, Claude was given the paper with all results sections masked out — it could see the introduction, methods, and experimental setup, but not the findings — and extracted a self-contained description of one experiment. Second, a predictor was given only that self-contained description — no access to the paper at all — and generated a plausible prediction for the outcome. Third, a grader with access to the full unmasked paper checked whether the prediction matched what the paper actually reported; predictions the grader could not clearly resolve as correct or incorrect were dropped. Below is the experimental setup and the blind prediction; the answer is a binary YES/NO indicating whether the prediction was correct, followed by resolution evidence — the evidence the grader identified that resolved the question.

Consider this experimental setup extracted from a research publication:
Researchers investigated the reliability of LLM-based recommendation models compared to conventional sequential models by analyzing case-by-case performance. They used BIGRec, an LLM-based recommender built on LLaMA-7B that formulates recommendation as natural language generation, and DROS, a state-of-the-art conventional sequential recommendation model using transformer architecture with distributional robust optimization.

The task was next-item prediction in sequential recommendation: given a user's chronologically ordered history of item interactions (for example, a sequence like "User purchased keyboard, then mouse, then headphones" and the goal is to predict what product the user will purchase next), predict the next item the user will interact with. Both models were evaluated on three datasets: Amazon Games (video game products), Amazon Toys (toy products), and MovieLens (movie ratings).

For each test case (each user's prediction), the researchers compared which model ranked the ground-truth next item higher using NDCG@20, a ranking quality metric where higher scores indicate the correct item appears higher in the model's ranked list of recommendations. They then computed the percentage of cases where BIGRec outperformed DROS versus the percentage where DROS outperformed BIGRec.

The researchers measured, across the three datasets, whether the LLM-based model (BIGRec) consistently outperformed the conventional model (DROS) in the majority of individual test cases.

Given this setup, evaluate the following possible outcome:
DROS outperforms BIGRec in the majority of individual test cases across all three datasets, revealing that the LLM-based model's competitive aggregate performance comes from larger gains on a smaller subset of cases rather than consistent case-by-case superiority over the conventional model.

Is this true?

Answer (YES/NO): NO